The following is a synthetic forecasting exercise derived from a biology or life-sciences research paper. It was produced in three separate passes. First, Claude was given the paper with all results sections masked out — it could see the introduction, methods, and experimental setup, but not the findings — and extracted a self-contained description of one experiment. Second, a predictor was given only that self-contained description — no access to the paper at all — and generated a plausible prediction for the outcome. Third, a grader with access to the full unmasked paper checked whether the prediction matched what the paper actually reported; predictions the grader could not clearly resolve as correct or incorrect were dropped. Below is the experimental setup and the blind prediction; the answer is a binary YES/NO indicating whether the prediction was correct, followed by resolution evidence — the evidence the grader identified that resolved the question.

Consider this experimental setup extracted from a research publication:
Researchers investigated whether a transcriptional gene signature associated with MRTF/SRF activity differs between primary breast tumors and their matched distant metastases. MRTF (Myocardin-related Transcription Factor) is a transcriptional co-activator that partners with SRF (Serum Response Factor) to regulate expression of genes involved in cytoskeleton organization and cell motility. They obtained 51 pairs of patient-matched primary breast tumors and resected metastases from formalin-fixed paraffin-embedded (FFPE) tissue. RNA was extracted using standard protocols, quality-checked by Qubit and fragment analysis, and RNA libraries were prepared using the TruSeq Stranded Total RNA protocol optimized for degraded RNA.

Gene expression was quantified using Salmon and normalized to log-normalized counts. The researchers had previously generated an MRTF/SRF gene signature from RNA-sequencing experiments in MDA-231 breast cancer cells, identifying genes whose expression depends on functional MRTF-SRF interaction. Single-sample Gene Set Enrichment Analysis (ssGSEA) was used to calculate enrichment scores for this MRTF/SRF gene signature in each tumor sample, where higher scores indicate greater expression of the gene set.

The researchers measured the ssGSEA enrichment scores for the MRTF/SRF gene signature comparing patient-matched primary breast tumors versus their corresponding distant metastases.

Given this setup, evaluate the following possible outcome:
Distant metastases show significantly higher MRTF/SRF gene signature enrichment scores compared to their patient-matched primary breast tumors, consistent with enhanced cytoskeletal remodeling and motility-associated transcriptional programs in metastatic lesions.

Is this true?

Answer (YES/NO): YES